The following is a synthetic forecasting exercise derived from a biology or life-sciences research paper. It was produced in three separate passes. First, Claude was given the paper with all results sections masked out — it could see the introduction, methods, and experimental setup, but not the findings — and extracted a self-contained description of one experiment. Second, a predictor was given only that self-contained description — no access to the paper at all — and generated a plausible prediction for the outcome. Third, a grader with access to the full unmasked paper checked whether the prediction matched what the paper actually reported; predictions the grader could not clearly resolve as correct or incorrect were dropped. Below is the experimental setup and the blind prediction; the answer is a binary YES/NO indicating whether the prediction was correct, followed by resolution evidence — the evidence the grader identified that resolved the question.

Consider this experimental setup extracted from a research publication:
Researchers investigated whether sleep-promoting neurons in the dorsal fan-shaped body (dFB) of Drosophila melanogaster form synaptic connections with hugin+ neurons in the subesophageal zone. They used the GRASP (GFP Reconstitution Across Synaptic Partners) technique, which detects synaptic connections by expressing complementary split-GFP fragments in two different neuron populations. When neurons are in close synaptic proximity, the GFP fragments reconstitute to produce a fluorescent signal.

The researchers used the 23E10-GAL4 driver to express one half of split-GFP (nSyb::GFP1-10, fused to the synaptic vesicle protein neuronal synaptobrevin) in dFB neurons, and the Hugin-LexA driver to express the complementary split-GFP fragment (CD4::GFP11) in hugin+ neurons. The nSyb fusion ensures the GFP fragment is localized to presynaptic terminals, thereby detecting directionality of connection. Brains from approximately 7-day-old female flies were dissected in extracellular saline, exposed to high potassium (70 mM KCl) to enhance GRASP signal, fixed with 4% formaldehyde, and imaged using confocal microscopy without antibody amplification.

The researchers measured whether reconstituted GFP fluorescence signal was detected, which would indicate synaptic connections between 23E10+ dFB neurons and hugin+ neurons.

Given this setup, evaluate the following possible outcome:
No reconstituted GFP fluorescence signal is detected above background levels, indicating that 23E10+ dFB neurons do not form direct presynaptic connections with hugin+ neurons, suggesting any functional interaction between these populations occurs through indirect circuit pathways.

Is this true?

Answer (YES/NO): NO